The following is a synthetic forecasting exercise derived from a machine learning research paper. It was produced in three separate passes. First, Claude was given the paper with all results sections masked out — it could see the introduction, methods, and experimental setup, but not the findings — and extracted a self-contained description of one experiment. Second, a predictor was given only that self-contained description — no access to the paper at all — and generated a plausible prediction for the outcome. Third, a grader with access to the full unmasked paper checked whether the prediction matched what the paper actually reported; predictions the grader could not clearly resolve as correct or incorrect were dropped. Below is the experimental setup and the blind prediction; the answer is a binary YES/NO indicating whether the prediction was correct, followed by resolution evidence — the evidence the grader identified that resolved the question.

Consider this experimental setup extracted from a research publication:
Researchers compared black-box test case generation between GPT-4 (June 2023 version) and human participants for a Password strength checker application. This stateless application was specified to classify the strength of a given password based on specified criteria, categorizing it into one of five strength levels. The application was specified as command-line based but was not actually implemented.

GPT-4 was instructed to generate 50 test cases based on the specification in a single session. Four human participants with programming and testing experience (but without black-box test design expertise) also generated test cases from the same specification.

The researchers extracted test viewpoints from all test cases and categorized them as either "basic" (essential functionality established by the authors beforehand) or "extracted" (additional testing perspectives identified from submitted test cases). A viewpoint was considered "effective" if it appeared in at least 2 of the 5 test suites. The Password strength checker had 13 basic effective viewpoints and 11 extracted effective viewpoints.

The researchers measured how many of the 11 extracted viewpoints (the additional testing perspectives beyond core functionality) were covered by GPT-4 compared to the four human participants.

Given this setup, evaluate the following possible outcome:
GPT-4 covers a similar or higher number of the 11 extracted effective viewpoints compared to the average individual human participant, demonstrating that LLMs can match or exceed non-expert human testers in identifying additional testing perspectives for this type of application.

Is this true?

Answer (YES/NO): YES